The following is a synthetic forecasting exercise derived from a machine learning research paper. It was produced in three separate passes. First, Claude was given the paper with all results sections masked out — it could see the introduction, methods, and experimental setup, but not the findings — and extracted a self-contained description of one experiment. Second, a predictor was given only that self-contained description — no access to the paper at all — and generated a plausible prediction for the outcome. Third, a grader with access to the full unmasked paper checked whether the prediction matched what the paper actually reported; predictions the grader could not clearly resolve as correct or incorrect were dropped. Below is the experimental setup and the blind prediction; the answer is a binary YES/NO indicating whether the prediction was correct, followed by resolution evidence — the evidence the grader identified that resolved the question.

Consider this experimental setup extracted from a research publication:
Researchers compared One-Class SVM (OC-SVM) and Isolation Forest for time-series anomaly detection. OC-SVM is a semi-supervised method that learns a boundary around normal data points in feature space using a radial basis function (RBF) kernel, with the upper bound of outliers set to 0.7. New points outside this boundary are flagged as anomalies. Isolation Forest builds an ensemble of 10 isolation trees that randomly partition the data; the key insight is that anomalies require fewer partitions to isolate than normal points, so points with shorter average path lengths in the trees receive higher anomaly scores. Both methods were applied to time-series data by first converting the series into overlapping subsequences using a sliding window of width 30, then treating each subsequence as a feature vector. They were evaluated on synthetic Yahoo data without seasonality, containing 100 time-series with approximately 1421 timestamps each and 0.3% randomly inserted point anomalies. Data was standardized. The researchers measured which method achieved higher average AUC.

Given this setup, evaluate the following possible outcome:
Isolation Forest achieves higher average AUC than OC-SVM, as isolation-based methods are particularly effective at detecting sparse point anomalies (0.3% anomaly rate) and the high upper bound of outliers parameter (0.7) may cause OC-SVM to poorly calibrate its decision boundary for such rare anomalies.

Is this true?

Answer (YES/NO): NO